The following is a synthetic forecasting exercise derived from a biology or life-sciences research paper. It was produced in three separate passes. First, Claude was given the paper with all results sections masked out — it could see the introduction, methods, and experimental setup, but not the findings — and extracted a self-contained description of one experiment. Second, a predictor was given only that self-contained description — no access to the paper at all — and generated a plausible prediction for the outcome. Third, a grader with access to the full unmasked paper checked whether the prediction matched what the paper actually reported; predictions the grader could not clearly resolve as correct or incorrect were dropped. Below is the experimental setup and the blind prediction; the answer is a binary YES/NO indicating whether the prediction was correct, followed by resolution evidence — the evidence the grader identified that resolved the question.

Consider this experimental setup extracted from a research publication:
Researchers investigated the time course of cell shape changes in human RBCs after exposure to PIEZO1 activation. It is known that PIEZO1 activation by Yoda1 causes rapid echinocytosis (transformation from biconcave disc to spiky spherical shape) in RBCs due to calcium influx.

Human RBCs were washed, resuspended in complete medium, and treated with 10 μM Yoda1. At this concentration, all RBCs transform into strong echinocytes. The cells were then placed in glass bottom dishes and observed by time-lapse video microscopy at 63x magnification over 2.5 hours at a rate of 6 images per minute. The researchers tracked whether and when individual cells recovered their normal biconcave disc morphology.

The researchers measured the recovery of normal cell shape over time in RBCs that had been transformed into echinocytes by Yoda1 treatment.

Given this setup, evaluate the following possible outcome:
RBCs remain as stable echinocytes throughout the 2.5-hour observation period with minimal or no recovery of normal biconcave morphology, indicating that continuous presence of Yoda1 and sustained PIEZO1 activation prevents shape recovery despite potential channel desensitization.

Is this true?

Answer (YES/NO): NO